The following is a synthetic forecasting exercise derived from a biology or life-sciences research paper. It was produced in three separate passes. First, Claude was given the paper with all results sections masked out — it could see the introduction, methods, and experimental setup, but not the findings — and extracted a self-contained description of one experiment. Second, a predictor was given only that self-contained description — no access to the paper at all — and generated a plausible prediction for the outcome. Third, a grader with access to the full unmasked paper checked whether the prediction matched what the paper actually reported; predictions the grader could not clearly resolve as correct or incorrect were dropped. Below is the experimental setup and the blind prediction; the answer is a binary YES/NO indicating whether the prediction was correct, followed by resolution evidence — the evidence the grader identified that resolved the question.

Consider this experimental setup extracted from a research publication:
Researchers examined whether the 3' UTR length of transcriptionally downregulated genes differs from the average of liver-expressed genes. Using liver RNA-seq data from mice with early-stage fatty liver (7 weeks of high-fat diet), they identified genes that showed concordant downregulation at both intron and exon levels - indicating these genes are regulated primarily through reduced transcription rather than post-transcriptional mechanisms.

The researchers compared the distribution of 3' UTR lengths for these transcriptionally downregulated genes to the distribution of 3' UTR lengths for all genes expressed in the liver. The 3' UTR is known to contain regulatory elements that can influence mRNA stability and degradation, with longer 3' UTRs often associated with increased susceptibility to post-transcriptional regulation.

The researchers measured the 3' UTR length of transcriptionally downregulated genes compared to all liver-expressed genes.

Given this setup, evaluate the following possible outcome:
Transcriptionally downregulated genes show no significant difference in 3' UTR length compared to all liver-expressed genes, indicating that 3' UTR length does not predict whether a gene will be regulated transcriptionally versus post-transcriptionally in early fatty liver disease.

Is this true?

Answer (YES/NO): NO